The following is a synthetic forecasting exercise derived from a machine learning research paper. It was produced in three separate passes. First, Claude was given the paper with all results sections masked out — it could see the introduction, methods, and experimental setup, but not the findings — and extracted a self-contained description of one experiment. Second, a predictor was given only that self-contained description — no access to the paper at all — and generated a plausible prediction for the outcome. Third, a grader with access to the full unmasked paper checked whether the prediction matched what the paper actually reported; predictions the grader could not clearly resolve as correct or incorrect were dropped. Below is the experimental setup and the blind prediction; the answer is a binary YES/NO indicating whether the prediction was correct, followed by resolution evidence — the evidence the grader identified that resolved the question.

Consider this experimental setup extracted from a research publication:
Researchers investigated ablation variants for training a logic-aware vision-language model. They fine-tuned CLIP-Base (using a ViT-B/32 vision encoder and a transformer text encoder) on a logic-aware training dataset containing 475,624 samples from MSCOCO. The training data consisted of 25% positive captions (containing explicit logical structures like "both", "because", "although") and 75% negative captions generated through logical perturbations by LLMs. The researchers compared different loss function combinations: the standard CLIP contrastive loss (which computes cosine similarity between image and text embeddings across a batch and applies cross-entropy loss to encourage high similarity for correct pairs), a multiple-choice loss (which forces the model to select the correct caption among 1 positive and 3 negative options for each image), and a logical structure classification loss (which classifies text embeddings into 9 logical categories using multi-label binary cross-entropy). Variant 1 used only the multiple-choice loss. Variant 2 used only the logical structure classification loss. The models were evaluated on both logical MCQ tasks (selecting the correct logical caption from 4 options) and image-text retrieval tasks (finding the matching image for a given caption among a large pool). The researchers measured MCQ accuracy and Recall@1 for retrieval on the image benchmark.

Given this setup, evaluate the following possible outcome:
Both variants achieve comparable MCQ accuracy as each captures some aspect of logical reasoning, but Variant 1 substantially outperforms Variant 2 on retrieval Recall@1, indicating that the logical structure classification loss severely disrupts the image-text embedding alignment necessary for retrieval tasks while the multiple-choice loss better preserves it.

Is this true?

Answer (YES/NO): NO